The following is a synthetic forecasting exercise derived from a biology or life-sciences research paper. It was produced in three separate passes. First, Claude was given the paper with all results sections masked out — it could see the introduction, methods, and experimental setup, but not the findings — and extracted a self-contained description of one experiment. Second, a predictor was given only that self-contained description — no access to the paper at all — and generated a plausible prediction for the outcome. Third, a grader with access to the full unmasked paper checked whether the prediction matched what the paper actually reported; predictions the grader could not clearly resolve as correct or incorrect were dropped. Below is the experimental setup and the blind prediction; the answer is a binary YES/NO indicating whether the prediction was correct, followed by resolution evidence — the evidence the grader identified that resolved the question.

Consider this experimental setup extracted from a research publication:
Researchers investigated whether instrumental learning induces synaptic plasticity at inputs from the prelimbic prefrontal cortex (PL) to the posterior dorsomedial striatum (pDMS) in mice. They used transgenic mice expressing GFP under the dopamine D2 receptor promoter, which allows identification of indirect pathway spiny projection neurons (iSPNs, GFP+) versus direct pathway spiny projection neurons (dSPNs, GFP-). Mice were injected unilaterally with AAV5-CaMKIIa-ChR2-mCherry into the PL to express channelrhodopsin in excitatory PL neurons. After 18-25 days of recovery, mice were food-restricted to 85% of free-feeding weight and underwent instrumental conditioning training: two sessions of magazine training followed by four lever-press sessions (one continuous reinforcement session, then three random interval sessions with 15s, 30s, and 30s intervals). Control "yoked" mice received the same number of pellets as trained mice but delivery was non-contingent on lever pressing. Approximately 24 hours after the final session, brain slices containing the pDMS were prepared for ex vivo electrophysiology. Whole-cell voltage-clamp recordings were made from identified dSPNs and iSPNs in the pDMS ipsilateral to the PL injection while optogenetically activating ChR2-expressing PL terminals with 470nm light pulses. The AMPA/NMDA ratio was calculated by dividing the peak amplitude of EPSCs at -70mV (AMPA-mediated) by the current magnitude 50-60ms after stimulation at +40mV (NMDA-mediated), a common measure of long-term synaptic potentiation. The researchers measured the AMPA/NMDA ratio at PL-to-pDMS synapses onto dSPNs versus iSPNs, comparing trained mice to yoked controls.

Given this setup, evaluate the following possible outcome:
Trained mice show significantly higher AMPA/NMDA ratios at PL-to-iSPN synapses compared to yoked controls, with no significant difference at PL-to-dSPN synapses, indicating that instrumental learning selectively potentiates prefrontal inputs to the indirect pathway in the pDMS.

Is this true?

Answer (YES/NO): NO